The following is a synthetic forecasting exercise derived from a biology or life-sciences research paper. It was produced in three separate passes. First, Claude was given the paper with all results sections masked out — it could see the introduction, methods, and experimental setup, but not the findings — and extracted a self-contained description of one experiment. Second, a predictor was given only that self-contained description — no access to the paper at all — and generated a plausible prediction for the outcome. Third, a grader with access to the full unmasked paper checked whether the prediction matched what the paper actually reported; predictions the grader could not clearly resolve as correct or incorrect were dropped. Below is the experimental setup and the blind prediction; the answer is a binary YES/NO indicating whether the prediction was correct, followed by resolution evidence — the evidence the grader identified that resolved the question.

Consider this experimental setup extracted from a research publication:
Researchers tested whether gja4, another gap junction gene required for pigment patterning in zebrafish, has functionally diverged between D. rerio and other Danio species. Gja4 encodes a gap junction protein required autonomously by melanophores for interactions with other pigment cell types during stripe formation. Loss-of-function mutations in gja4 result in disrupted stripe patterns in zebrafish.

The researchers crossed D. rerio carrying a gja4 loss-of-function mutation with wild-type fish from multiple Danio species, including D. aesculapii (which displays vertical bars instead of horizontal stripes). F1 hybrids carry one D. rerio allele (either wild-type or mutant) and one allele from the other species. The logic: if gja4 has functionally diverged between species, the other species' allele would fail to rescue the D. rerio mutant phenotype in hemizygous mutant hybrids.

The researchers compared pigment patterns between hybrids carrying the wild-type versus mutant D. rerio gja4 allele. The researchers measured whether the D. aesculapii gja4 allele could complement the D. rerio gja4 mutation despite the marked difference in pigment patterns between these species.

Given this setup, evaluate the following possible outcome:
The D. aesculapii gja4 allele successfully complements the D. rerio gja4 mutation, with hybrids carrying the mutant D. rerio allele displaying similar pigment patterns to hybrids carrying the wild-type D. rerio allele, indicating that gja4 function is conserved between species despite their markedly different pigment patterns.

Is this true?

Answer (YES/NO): YES